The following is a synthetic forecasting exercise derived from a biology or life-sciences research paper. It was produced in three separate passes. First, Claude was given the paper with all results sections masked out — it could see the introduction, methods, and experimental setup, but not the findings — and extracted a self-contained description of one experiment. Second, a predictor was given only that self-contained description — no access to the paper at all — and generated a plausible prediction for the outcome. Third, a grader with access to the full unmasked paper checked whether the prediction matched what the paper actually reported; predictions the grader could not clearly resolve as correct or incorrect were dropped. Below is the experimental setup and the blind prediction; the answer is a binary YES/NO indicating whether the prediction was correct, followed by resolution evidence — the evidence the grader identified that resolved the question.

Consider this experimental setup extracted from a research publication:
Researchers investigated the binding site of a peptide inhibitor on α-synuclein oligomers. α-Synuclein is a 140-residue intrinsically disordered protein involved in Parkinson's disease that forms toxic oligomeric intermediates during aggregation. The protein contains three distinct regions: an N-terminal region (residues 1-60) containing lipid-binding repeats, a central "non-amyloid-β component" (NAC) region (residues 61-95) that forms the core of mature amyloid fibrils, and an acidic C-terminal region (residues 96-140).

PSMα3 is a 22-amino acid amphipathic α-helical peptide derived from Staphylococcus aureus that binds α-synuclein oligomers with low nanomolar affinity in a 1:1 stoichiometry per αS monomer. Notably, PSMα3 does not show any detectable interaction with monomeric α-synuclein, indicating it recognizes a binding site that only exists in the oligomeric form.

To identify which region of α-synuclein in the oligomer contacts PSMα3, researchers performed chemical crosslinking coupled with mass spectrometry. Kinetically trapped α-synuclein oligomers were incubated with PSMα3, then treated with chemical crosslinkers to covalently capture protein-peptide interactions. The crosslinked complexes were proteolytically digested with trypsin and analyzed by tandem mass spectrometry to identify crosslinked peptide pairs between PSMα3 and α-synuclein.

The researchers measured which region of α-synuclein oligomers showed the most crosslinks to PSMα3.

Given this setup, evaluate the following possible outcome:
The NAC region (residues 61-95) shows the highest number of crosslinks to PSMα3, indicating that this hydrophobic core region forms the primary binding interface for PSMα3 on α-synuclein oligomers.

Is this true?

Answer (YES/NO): NO